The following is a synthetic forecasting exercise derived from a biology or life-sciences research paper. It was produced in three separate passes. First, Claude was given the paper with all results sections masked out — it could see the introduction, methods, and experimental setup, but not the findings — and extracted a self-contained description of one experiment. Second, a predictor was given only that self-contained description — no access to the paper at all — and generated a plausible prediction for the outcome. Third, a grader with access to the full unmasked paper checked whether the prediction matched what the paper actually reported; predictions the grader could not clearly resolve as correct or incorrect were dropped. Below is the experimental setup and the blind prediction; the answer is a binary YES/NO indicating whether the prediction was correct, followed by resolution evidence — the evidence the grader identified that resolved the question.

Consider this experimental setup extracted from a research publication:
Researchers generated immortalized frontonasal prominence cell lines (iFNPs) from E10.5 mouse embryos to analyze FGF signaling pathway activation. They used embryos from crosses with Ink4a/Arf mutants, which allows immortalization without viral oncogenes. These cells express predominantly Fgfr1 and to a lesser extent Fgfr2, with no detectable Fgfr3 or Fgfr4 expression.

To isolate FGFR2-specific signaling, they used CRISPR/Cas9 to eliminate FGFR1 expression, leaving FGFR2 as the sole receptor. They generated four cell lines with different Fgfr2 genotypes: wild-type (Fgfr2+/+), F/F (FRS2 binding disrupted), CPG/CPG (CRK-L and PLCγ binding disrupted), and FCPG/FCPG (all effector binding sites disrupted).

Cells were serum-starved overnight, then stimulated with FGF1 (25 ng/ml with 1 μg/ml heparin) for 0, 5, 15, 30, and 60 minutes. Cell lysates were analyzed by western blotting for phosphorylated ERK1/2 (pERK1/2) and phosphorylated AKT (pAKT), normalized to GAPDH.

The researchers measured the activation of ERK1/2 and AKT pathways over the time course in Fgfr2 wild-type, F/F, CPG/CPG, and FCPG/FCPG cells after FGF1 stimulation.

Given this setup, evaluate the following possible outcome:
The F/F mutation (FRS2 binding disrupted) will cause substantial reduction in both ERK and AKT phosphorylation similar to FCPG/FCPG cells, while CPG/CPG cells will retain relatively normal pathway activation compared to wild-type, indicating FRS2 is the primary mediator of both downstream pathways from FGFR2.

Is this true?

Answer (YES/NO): NO